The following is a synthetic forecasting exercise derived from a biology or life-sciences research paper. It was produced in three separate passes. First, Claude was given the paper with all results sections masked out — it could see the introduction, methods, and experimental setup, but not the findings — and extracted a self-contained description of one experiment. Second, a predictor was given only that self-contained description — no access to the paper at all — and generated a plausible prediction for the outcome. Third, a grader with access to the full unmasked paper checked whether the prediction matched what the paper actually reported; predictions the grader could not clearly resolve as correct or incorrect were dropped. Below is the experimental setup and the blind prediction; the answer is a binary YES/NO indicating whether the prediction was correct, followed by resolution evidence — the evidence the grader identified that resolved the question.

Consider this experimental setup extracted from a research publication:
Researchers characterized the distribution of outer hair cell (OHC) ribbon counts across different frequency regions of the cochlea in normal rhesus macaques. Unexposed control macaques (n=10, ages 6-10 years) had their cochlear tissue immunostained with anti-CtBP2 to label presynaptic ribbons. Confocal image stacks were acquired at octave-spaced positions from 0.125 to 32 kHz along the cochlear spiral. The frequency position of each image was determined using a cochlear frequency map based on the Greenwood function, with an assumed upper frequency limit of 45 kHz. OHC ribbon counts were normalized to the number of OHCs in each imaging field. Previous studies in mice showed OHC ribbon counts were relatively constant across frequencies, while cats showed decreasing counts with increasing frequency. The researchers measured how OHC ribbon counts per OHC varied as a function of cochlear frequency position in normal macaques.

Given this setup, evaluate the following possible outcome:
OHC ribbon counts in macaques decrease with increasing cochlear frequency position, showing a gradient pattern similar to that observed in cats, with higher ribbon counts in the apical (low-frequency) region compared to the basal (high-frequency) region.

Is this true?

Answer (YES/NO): YES